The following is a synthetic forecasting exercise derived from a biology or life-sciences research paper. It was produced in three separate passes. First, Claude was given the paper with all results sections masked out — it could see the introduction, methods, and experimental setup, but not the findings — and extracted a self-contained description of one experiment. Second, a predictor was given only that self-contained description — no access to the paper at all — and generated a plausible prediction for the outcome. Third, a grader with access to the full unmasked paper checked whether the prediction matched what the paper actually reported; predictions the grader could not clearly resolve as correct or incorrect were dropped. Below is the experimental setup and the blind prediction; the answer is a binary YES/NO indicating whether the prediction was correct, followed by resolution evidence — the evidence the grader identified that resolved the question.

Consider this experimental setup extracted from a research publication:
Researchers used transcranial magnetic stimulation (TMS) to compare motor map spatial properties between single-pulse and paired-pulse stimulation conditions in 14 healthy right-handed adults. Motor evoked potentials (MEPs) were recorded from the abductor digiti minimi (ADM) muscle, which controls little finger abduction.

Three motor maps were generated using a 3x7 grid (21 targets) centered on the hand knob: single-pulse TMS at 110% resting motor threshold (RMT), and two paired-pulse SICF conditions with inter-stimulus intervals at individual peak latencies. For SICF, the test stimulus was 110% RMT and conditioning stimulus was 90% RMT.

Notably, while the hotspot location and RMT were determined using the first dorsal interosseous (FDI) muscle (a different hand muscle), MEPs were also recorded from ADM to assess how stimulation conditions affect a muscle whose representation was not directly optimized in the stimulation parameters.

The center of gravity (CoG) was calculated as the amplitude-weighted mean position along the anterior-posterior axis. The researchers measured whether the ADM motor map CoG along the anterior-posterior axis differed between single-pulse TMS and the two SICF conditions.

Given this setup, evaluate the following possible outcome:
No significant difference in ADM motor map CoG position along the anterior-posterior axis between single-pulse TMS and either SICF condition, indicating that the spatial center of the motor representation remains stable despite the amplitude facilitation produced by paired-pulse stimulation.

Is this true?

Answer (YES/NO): NO